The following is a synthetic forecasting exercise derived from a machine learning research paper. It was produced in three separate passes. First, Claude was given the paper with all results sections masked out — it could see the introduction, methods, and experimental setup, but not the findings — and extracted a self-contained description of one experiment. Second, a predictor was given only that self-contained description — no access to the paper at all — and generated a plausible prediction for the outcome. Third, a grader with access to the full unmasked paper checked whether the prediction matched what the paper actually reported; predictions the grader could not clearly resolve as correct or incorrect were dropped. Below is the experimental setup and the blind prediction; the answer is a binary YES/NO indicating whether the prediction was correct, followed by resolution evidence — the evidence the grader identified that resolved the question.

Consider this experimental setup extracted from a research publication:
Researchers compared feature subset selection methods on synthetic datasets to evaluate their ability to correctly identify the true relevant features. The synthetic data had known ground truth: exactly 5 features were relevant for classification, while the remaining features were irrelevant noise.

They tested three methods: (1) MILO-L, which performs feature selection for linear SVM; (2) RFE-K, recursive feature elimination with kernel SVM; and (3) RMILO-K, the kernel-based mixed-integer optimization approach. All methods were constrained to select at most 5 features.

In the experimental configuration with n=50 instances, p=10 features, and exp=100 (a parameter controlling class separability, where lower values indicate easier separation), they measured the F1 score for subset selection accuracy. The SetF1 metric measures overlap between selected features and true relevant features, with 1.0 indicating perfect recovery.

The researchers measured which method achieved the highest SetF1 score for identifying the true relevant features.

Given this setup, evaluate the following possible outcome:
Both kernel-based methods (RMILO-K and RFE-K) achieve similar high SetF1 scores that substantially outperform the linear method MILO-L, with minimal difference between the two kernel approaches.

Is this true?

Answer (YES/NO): NO